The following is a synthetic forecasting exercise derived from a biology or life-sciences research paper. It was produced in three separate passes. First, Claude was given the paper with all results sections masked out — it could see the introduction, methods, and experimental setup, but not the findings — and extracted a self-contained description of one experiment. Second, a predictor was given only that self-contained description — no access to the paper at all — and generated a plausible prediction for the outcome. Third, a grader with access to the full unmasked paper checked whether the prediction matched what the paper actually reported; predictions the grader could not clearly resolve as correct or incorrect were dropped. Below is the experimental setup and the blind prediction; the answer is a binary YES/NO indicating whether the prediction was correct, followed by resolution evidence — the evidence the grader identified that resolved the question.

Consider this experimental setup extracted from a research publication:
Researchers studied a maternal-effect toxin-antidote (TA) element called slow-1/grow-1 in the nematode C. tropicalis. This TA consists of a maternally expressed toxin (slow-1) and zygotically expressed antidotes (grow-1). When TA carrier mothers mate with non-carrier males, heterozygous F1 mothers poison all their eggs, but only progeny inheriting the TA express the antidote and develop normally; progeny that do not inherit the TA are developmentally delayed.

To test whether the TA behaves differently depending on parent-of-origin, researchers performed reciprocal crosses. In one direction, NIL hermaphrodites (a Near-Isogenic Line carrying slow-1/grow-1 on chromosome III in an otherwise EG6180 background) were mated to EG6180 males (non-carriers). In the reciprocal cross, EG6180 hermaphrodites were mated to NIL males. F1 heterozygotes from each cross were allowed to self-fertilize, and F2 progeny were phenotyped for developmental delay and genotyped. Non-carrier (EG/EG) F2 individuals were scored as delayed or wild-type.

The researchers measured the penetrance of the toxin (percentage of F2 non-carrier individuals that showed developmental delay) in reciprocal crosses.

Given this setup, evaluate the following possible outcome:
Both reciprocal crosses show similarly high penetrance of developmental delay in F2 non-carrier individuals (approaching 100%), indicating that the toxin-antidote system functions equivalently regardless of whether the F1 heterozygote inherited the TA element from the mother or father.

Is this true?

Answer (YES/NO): NO